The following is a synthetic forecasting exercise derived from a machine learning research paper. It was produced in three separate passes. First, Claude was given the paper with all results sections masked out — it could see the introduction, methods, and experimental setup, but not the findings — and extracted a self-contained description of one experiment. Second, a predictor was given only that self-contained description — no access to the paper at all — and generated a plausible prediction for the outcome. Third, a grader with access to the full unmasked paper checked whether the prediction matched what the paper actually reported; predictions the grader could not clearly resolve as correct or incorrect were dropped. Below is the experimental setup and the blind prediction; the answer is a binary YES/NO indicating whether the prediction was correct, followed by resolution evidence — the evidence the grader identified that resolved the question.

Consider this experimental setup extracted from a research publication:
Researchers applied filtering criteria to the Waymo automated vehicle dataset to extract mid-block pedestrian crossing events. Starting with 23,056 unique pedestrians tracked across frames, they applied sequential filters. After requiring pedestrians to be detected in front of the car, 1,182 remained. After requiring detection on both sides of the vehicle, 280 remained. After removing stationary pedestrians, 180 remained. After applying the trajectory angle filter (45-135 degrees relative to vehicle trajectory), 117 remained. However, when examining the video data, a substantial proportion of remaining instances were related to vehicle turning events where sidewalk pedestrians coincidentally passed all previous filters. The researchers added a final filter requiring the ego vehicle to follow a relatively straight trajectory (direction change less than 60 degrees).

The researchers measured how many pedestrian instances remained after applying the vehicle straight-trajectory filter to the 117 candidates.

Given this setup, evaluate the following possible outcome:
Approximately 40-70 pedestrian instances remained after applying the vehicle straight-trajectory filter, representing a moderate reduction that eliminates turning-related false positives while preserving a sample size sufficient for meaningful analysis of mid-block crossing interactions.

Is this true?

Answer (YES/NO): YES